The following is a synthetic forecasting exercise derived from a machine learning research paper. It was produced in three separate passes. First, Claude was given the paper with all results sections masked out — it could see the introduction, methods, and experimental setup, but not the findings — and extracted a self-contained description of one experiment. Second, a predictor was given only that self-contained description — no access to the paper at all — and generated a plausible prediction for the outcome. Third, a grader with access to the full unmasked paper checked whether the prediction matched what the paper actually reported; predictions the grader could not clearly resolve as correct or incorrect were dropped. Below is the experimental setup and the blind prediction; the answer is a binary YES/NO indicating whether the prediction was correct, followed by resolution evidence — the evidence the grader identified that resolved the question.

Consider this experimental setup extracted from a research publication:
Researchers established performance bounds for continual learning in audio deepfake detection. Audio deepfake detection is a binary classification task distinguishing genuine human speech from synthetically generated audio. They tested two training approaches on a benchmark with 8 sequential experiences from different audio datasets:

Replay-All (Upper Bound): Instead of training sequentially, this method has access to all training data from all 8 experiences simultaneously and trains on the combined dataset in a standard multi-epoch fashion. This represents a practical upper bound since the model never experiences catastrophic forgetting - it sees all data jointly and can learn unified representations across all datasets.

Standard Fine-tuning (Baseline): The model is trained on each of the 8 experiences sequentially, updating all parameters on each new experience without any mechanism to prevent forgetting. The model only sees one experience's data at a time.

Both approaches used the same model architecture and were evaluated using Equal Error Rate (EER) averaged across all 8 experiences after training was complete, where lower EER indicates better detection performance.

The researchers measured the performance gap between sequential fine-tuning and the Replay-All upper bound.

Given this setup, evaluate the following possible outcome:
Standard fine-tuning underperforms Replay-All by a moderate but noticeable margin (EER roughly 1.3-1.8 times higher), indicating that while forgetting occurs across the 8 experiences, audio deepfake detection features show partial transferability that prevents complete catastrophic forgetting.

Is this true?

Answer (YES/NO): NO